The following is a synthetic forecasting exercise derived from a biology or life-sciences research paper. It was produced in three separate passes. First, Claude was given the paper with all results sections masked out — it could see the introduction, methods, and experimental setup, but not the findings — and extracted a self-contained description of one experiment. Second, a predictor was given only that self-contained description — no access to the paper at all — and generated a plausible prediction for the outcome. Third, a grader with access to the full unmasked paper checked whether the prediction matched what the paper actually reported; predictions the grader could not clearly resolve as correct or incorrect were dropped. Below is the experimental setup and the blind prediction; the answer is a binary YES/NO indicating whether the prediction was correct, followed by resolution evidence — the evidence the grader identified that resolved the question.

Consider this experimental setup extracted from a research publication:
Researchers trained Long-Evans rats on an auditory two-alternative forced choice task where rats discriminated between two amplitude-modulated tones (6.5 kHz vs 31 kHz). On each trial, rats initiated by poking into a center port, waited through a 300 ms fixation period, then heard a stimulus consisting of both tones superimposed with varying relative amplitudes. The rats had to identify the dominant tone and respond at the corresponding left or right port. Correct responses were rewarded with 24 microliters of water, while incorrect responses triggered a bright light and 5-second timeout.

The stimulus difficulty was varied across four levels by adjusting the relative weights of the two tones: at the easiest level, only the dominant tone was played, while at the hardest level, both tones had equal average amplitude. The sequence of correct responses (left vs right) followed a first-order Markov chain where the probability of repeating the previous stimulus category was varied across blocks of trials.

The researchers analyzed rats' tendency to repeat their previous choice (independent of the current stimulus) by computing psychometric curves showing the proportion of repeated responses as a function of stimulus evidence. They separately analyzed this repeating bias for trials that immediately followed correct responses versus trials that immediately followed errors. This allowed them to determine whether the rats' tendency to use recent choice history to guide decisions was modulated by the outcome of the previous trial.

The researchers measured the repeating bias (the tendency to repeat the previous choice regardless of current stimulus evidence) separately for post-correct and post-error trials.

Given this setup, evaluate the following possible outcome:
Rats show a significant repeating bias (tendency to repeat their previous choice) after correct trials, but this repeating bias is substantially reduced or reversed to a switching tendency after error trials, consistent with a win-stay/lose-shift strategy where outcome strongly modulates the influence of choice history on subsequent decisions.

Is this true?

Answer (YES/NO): NO